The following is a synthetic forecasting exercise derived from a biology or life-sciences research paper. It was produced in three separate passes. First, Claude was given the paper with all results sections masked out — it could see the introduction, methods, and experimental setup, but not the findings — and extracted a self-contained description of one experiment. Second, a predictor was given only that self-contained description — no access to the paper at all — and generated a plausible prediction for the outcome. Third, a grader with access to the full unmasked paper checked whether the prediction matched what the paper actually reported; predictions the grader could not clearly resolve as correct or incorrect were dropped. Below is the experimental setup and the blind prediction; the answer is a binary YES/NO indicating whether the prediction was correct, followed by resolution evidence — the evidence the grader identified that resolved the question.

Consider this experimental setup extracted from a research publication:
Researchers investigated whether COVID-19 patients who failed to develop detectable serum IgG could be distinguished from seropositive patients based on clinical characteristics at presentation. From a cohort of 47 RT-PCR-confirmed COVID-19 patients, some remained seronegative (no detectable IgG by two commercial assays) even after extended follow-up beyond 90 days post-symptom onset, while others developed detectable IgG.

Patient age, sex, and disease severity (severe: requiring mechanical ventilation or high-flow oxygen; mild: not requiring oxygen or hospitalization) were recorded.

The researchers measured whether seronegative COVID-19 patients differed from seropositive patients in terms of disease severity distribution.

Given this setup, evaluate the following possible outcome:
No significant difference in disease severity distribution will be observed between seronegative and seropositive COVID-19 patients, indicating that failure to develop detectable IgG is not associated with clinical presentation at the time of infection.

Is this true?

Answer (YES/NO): NO